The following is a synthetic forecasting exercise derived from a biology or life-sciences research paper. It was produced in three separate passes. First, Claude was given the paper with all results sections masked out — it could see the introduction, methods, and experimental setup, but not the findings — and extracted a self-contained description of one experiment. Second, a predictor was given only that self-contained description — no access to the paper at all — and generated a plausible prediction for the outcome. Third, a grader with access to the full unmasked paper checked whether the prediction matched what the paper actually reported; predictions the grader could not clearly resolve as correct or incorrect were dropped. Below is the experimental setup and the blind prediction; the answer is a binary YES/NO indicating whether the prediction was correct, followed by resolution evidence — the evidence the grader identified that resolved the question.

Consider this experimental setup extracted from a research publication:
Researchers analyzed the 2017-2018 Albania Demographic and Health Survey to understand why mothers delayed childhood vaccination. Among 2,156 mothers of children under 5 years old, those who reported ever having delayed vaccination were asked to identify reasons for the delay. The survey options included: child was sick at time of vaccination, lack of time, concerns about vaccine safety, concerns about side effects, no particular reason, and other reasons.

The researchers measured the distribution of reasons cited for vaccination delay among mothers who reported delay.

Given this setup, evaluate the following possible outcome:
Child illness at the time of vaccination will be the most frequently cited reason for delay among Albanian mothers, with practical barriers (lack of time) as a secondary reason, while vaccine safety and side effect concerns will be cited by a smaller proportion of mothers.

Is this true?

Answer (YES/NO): YES